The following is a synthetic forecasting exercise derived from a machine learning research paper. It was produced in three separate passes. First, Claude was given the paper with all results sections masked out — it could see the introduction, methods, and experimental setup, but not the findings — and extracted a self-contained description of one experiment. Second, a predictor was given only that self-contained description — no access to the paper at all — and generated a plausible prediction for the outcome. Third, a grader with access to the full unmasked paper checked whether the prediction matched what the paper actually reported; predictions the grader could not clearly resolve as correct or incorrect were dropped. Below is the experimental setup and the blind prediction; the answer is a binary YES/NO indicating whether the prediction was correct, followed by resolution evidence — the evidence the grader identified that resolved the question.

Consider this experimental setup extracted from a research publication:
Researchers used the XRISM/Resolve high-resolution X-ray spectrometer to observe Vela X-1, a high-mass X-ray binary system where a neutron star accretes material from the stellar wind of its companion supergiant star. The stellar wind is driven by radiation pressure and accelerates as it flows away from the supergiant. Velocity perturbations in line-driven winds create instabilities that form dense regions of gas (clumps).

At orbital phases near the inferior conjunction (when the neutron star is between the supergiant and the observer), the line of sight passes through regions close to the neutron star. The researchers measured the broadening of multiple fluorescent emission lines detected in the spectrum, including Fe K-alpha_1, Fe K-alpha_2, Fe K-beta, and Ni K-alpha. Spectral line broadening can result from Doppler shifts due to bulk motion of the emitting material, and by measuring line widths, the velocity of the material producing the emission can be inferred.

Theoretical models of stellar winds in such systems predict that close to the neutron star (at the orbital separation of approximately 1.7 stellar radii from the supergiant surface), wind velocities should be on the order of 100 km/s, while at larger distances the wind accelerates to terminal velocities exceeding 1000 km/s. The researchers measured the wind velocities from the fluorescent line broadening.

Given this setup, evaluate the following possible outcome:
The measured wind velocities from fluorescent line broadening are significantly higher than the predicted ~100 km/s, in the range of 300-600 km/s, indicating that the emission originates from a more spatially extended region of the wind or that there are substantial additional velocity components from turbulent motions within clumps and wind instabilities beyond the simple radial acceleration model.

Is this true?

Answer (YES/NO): NO